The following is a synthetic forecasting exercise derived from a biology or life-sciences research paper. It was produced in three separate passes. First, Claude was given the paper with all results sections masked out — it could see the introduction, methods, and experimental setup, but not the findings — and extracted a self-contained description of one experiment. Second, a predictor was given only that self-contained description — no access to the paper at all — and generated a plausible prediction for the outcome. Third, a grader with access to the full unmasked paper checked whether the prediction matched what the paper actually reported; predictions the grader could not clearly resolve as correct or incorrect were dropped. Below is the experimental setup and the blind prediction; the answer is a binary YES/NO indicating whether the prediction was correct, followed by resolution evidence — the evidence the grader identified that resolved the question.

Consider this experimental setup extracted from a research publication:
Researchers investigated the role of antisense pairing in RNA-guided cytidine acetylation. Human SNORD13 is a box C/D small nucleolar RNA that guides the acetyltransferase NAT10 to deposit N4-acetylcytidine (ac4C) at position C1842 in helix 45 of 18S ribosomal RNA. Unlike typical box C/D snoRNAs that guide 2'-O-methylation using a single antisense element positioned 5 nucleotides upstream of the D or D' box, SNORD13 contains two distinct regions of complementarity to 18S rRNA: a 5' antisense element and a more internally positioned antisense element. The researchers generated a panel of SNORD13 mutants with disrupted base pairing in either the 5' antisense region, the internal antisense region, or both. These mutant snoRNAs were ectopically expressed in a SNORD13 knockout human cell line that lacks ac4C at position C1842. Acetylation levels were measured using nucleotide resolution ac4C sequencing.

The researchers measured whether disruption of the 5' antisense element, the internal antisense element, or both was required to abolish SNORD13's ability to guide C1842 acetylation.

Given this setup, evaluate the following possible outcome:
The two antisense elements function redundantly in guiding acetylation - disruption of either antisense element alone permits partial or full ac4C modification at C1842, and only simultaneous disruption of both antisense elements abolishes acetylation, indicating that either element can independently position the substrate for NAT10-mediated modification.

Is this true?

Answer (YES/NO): NO